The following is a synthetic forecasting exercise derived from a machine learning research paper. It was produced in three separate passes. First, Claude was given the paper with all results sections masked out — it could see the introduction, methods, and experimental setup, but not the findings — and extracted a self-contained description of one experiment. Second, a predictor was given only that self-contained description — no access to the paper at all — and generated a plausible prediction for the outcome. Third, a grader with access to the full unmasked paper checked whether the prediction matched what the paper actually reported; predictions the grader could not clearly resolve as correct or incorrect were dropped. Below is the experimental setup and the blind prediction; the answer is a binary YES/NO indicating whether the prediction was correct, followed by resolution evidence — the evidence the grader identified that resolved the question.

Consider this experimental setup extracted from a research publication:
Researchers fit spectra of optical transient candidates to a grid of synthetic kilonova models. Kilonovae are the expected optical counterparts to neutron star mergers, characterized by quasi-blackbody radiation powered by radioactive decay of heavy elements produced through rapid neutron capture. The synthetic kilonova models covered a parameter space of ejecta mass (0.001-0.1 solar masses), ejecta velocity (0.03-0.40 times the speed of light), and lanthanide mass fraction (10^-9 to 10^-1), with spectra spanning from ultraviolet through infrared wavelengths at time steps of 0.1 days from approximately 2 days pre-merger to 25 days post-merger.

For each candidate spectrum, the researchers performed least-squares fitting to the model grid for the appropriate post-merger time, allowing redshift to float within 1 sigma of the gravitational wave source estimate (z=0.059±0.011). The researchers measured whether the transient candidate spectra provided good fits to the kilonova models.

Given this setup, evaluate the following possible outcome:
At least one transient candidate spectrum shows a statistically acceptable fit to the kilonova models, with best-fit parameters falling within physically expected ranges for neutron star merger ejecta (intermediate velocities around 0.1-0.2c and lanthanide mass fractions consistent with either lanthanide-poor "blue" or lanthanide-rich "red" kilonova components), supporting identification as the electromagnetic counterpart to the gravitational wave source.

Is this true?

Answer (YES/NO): NO